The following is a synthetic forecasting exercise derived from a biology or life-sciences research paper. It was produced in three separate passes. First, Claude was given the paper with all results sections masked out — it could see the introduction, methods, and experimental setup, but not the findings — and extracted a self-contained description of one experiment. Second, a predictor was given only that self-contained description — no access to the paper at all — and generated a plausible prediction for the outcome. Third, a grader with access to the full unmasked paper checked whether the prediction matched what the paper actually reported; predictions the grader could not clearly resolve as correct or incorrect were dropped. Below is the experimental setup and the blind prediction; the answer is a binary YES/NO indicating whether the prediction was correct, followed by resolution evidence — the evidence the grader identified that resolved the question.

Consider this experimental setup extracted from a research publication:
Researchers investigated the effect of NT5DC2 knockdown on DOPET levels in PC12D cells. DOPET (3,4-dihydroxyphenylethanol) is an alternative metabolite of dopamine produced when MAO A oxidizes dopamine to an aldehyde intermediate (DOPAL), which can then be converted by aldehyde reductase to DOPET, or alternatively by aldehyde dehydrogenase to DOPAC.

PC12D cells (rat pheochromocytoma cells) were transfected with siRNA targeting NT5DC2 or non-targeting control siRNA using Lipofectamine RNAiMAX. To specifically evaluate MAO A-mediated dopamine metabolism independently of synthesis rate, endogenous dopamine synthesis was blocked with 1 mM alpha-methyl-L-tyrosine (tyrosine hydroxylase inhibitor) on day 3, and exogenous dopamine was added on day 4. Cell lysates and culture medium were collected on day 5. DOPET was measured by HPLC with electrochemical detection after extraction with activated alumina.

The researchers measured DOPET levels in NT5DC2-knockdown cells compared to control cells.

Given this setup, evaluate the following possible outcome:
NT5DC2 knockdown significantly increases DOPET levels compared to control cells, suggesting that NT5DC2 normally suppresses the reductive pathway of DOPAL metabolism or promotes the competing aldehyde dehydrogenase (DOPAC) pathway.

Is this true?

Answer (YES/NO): NO